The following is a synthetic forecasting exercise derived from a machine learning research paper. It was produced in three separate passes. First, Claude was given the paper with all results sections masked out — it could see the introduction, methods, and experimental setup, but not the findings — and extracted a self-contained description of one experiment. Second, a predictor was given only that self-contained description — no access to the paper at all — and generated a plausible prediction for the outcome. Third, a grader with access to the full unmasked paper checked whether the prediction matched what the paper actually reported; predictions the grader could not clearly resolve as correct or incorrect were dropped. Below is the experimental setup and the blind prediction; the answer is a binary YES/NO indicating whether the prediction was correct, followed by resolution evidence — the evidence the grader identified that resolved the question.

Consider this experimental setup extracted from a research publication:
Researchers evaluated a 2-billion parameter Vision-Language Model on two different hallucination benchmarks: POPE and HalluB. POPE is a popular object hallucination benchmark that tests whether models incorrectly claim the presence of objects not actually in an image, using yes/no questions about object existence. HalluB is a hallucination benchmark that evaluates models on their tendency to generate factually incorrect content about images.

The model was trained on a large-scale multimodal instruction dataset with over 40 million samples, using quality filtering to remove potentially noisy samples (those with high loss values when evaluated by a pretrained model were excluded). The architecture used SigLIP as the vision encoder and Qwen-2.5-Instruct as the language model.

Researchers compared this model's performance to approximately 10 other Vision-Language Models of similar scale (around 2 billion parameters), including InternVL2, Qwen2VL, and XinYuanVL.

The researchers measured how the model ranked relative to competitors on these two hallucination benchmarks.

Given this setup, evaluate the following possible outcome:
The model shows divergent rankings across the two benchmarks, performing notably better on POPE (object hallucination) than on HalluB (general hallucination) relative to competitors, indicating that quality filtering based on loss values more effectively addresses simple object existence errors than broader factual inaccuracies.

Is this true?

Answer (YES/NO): NO